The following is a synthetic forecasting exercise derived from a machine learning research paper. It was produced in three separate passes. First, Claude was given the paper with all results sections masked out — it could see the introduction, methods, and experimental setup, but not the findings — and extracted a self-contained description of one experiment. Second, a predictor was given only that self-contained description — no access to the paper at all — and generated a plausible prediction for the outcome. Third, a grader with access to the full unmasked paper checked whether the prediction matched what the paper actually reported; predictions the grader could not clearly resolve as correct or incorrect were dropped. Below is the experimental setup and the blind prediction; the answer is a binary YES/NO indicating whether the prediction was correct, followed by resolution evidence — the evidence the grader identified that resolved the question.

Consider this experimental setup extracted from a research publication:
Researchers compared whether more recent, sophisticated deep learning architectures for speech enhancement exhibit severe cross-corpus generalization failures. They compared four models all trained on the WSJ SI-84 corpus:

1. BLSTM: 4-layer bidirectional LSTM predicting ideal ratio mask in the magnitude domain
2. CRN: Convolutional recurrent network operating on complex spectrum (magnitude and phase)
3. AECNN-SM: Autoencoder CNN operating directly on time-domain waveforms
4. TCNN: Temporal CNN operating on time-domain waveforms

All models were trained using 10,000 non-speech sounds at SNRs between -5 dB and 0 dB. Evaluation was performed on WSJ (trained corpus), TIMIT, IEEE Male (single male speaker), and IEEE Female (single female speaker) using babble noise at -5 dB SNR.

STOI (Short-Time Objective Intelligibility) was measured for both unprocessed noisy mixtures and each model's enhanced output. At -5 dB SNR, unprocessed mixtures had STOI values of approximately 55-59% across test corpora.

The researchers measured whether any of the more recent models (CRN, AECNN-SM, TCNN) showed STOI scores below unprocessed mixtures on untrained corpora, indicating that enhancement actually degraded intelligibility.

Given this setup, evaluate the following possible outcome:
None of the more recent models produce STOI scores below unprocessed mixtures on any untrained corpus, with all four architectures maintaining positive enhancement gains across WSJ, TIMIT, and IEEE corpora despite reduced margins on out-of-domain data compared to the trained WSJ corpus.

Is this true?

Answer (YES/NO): NO